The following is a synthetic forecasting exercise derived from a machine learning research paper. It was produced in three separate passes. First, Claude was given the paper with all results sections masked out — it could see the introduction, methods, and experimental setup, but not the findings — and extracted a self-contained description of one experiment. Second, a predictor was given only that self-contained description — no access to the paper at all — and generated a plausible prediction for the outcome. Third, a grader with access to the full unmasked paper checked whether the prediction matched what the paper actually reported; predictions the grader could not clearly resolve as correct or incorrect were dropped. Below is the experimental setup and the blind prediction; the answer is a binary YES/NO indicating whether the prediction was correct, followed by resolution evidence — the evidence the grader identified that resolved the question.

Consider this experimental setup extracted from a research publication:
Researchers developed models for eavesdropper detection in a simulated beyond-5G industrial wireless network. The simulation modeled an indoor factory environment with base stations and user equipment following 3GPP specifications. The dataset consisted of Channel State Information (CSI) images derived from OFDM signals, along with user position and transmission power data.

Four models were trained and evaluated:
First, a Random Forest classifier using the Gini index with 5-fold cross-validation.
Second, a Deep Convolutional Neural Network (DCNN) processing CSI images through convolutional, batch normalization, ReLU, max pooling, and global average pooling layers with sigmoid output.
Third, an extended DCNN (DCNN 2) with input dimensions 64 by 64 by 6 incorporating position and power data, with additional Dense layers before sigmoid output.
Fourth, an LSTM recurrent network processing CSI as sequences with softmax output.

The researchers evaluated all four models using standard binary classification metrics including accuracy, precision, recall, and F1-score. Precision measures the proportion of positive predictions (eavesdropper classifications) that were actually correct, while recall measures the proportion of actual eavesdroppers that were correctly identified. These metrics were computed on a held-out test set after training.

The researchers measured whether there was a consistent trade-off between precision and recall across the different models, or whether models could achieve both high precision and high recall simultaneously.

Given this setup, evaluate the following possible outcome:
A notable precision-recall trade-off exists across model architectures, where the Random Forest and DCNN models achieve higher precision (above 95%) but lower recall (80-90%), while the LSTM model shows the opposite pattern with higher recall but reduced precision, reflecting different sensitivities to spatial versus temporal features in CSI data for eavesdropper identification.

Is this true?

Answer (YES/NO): NO